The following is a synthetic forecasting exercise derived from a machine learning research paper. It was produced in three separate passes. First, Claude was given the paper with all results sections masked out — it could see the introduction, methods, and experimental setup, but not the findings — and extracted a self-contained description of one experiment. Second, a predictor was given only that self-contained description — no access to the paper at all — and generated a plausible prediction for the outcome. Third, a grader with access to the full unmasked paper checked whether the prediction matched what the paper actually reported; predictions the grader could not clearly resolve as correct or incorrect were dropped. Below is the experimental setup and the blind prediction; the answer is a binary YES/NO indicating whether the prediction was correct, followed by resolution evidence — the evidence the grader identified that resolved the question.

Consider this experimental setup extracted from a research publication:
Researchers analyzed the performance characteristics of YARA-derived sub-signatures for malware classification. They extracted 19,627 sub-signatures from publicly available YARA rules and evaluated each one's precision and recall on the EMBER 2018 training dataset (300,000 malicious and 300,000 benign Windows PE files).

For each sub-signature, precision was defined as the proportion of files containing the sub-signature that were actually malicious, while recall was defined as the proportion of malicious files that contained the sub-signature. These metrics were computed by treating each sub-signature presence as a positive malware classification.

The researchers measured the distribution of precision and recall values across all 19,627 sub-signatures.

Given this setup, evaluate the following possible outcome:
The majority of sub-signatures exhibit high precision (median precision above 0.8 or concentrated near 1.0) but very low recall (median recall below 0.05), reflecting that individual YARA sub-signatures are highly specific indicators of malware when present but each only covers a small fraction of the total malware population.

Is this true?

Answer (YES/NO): NO